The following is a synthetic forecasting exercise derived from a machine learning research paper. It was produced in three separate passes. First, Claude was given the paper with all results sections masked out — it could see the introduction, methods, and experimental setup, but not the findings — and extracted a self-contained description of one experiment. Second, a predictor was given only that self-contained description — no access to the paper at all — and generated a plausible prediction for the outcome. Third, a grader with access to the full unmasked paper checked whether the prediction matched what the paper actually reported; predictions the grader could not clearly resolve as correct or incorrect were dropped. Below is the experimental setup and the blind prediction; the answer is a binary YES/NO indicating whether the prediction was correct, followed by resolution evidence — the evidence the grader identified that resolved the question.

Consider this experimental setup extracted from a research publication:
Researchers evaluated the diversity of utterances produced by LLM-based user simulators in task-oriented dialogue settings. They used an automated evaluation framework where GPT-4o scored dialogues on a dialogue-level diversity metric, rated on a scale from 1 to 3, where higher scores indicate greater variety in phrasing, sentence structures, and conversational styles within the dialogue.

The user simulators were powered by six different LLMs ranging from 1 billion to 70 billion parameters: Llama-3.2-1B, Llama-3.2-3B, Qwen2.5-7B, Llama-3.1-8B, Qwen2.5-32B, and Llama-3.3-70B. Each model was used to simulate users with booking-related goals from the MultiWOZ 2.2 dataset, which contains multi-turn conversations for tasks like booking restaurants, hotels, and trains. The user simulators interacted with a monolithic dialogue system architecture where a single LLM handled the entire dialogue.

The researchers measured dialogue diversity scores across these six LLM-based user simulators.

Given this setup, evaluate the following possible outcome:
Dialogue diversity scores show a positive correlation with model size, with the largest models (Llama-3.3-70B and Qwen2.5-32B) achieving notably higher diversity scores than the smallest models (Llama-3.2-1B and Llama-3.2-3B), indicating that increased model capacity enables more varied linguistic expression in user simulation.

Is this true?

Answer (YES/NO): NO